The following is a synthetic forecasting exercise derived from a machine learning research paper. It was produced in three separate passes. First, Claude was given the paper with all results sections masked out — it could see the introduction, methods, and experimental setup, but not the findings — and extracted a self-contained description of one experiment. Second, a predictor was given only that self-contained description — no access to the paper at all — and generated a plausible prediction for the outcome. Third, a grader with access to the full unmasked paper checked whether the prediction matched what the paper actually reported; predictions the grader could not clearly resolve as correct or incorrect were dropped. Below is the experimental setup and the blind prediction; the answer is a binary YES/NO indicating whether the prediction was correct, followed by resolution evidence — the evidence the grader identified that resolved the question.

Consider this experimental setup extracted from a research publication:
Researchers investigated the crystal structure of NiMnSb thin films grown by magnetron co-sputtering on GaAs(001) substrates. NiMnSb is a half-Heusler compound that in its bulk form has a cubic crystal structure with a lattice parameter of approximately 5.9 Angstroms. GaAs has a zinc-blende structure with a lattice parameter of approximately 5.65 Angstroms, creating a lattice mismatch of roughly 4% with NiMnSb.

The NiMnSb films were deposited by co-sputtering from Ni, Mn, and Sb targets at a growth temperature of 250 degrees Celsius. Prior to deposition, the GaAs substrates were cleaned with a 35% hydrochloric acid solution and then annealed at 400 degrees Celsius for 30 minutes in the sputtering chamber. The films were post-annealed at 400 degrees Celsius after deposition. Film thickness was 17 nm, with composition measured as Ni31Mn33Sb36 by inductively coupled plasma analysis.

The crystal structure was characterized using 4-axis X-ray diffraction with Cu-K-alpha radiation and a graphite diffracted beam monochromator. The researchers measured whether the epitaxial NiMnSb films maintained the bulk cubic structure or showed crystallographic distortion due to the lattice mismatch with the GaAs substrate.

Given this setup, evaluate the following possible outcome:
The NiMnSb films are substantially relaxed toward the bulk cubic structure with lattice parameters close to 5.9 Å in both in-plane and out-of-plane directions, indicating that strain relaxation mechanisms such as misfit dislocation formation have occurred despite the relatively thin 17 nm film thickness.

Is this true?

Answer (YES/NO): YES